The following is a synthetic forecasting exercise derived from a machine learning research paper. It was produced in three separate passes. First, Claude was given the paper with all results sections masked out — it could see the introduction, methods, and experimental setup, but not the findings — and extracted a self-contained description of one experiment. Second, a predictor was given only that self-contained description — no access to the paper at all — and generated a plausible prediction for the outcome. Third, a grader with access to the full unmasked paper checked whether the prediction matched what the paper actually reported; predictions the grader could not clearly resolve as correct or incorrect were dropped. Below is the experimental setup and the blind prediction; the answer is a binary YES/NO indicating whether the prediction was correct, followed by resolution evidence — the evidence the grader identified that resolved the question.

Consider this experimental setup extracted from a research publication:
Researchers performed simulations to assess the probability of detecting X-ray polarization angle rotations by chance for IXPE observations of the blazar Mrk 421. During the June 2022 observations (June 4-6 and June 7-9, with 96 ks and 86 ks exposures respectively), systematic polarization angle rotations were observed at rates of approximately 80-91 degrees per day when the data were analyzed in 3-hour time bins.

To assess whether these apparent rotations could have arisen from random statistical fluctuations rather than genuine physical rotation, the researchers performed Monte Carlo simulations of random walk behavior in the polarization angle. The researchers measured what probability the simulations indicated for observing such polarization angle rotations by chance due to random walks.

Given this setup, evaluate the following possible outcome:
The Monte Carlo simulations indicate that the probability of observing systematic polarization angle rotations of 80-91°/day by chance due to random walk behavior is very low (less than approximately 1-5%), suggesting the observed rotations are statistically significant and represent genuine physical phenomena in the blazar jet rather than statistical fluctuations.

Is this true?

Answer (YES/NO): YES